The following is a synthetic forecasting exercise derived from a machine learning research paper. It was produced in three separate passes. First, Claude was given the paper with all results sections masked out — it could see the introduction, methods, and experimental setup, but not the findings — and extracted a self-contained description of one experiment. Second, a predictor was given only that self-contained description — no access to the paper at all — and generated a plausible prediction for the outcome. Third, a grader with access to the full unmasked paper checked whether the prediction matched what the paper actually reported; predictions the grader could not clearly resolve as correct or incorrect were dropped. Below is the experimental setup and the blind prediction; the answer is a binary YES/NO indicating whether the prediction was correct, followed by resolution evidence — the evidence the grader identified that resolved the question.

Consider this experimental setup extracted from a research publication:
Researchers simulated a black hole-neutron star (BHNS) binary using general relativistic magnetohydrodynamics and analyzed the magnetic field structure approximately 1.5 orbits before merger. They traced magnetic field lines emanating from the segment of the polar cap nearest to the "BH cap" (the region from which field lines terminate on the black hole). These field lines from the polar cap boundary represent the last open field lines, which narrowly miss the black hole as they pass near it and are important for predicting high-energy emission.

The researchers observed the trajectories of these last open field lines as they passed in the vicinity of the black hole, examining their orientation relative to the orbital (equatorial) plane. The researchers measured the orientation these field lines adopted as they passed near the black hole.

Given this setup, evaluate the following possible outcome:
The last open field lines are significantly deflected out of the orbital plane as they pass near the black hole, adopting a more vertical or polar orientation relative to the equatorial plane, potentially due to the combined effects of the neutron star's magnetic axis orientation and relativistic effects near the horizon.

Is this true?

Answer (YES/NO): NO